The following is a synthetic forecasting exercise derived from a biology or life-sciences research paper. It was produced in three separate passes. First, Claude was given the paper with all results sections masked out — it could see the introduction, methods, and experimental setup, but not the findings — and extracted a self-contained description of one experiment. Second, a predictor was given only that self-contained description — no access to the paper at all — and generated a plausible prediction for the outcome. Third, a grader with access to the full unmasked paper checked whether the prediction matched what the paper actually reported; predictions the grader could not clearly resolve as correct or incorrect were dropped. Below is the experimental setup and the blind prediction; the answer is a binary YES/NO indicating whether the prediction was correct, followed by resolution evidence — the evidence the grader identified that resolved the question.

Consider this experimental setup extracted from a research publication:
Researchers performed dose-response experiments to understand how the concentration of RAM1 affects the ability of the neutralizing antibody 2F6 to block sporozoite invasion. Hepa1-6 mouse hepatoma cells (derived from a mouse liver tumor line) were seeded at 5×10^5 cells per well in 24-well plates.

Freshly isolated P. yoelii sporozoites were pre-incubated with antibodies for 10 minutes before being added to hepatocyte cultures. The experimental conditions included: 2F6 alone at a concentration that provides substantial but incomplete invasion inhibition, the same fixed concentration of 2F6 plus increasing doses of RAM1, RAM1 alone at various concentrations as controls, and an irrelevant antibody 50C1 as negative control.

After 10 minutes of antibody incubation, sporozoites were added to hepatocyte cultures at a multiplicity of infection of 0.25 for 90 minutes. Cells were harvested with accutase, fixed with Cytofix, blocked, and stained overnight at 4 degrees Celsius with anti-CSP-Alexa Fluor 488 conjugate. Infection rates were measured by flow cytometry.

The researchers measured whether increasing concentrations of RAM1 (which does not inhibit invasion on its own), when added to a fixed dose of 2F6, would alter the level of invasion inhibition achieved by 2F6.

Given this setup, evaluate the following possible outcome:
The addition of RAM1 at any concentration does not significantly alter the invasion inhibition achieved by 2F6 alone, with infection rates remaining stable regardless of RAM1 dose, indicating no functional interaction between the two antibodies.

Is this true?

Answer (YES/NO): NO